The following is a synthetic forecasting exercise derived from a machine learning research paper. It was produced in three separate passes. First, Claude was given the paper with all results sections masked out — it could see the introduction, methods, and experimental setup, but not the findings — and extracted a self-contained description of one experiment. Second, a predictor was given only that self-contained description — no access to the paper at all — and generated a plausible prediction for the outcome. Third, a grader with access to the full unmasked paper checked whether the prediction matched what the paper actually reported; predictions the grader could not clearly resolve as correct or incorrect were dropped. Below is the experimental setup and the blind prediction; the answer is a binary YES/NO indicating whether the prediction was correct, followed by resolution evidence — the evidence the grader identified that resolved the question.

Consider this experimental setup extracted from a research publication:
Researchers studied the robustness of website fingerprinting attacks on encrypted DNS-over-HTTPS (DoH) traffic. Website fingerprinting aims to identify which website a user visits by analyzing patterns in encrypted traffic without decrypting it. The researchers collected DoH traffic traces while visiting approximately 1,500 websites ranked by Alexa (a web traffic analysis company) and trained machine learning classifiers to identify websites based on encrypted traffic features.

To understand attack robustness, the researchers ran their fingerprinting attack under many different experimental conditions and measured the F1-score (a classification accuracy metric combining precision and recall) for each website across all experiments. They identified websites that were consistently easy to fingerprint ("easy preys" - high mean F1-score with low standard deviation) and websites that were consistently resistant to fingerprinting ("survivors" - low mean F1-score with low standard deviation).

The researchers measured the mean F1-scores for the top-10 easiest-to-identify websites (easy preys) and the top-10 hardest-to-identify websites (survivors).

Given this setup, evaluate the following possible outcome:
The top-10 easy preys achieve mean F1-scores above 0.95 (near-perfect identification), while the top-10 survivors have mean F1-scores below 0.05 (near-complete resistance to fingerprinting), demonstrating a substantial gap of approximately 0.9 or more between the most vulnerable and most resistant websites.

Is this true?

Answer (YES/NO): NO